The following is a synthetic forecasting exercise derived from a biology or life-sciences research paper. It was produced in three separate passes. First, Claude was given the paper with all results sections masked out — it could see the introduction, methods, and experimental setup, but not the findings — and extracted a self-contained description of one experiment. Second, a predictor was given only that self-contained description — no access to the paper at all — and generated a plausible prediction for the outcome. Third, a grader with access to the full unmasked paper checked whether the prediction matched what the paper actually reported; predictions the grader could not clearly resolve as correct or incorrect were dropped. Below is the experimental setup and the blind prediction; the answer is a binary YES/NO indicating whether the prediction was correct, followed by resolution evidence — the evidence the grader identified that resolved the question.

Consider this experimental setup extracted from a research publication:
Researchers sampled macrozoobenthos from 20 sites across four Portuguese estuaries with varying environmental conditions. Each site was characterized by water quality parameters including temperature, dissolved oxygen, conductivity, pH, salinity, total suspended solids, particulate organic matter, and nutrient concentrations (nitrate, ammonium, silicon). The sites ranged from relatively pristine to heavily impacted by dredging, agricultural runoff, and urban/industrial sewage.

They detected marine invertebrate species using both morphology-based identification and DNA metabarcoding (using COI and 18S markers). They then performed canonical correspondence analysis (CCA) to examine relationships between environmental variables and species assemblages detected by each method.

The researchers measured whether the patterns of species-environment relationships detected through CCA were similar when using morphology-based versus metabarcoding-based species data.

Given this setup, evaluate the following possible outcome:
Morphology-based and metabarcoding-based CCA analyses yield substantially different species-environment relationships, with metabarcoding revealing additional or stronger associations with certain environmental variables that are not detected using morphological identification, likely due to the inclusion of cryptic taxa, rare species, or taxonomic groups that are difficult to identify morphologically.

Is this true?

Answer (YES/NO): NO